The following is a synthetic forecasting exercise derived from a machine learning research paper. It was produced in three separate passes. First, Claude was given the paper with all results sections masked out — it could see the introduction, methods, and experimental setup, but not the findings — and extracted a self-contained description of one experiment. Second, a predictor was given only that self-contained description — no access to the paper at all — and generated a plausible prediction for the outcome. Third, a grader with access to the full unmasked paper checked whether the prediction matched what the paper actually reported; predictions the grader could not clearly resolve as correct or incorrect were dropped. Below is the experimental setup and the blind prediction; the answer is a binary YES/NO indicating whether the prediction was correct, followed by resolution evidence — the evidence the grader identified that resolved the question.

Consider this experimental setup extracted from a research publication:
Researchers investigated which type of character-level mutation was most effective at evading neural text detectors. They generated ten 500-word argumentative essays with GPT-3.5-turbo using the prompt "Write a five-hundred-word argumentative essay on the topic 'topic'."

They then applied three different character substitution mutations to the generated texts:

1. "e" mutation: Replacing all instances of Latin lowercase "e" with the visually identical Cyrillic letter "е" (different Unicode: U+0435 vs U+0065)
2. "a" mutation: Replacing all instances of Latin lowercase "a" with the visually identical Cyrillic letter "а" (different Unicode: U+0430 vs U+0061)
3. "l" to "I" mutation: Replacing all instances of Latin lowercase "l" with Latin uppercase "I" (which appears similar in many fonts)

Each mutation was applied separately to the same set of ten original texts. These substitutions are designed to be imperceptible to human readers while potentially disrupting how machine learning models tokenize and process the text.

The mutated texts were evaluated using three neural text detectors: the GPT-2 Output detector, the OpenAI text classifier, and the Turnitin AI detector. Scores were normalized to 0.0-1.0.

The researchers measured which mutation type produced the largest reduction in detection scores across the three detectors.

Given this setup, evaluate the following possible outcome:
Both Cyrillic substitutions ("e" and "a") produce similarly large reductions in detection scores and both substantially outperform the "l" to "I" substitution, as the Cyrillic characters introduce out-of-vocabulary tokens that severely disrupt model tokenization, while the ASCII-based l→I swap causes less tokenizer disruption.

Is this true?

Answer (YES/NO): NO